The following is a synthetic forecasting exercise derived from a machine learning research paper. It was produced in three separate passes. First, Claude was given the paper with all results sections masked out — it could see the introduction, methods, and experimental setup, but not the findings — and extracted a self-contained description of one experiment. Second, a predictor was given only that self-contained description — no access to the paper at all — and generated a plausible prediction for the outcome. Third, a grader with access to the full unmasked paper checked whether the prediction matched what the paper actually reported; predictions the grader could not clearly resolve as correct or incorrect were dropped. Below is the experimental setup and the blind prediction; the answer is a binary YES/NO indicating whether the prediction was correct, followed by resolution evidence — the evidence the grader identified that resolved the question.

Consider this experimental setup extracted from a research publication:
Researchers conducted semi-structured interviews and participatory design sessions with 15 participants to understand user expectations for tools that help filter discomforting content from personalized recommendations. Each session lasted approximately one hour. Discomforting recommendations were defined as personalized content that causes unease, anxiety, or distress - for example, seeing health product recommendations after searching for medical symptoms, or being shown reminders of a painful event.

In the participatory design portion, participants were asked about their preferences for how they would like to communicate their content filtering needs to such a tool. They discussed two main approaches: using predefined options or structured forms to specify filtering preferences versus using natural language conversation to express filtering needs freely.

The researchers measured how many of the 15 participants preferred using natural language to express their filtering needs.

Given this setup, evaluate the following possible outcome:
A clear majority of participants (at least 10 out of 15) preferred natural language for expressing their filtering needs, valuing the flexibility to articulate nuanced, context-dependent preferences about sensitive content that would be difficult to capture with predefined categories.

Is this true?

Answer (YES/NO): YES